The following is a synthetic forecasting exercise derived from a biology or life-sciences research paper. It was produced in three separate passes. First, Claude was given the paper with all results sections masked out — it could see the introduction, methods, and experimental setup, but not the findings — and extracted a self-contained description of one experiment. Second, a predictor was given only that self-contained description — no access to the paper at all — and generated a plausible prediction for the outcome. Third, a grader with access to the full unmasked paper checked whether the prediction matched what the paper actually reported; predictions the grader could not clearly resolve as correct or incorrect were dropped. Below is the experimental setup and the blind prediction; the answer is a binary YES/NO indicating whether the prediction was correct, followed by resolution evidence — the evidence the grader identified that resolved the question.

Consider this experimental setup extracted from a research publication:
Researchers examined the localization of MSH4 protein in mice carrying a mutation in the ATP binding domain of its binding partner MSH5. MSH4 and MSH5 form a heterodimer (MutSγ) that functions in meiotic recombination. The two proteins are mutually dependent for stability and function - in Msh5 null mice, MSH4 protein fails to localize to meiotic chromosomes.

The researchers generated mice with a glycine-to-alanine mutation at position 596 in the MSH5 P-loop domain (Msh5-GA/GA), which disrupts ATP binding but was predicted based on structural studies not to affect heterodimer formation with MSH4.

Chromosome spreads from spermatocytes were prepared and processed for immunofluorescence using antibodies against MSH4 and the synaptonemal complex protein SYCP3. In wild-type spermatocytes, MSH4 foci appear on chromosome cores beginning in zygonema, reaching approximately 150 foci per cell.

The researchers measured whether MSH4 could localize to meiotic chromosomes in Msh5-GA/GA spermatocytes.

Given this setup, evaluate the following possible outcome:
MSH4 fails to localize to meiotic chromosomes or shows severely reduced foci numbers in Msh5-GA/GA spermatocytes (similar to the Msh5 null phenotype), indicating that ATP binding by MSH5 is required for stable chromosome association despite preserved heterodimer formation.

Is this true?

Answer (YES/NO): NO